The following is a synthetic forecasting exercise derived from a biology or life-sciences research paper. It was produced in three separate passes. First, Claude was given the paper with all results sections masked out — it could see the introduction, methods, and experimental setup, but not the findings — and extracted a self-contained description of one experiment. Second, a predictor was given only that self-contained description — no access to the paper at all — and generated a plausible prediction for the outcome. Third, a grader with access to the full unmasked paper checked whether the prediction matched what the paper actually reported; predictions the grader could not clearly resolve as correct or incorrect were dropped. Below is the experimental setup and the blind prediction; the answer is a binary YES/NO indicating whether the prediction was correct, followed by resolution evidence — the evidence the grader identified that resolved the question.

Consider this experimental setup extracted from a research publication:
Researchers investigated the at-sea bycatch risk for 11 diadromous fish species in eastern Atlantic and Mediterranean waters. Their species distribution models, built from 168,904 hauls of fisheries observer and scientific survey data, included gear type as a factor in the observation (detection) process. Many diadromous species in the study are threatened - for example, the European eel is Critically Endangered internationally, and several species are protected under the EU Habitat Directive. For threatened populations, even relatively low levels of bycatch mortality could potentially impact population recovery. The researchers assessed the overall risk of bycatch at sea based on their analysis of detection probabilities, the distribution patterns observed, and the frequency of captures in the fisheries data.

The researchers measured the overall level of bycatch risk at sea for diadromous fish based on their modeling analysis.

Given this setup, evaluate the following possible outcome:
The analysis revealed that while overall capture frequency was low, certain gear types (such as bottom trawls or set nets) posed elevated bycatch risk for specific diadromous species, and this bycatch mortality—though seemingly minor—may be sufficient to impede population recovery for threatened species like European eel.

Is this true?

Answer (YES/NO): YES